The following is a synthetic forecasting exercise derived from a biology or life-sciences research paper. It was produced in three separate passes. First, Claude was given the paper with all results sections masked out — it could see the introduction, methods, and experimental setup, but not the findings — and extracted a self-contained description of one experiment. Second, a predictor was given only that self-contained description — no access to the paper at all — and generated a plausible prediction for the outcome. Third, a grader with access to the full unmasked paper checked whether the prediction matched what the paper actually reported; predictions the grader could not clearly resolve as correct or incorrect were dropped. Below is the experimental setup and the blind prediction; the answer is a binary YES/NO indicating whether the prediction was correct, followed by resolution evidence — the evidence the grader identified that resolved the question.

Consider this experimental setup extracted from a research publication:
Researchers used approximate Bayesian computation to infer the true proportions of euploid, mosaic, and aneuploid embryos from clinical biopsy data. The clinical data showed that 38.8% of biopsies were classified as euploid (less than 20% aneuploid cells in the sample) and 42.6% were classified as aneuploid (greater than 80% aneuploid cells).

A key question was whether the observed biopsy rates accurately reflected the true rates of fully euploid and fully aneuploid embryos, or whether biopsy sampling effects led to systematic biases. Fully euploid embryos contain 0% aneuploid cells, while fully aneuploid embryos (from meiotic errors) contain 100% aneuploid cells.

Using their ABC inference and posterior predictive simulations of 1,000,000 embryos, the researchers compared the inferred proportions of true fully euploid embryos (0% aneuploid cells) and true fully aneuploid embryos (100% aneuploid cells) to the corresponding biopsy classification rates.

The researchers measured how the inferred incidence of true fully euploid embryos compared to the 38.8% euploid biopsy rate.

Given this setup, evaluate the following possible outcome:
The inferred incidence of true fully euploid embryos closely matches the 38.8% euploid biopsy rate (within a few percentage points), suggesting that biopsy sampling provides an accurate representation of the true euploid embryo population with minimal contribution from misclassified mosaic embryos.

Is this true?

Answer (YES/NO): NO